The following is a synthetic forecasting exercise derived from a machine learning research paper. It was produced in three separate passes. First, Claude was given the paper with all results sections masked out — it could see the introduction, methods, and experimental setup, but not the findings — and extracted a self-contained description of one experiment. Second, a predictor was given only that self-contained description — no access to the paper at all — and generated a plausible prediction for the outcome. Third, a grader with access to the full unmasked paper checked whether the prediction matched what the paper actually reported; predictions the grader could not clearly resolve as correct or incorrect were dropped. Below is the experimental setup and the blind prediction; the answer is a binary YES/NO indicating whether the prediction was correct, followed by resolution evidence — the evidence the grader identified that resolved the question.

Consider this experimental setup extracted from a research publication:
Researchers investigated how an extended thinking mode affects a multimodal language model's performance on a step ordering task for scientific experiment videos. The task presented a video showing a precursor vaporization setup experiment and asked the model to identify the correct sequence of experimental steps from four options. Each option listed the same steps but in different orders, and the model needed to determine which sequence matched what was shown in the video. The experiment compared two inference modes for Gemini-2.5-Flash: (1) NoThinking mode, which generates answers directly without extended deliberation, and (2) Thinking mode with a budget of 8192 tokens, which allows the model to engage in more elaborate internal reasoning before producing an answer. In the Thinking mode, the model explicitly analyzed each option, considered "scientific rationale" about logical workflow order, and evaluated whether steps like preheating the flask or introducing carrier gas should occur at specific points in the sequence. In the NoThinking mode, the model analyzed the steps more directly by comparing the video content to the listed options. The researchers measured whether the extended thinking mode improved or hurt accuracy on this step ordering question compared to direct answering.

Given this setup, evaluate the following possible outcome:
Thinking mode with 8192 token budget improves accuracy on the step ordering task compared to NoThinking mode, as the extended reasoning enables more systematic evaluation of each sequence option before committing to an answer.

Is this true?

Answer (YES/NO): NO